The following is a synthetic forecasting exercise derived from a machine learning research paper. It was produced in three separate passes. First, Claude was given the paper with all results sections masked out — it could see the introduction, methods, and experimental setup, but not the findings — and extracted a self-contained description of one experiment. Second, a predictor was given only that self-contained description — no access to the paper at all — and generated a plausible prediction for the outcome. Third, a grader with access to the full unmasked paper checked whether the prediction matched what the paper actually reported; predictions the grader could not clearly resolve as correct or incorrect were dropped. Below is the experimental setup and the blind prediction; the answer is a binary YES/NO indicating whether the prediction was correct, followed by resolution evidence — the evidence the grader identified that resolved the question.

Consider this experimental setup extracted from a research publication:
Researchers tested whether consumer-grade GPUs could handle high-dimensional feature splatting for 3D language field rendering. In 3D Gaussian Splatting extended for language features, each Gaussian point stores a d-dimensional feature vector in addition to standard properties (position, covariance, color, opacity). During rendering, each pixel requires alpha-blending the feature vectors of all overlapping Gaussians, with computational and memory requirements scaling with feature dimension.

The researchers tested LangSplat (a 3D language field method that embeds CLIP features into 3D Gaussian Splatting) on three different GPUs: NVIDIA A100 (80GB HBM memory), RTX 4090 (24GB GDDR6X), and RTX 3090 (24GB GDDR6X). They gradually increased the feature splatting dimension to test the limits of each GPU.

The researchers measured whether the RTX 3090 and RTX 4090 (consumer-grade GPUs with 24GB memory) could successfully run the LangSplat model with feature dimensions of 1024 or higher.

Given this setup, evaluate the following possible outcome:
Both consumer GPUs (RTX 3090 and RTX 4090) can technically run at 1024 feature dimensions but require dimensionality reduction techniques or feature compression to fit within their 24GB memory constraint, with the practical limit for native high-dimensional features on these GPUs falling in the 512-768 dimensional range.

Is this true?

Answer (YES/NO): NO